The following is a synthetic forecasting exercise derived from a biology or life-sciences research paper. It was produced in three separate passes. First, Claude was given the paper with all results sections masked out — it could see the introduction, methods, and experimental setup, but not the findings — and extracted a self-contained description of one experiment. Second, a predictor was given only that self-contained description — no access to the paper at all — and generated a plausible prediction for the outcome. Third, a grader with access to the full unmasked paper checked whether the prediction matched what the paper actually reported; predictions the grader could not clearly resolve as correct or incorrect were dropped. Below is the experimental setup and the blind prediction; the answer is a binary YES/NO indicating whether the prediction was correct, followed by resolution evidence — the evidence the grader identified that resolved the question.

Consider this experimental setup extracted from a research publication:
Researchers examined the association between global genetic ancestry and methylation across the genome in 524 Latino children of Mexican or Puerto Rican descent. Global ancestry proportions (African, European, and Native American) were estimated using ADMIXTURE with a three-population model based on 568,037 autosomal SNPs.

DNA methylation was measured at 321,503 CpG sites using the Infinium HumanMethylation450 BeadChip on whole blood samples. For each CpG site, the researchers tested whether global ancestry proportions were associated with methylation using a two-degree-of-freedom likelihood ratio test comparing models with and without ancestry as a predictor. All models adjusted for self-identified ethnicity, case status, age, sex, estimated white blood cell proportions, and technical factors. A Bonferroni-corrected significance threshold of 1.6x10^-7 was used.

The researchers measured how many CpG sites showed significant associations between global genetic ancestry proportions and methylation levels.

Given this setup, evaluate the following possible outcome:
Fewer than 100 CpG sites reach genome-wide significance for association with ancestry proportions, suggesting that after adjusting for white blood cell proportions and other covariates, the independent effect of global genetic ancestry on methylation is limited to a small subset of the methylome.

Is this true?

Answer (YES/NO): NO